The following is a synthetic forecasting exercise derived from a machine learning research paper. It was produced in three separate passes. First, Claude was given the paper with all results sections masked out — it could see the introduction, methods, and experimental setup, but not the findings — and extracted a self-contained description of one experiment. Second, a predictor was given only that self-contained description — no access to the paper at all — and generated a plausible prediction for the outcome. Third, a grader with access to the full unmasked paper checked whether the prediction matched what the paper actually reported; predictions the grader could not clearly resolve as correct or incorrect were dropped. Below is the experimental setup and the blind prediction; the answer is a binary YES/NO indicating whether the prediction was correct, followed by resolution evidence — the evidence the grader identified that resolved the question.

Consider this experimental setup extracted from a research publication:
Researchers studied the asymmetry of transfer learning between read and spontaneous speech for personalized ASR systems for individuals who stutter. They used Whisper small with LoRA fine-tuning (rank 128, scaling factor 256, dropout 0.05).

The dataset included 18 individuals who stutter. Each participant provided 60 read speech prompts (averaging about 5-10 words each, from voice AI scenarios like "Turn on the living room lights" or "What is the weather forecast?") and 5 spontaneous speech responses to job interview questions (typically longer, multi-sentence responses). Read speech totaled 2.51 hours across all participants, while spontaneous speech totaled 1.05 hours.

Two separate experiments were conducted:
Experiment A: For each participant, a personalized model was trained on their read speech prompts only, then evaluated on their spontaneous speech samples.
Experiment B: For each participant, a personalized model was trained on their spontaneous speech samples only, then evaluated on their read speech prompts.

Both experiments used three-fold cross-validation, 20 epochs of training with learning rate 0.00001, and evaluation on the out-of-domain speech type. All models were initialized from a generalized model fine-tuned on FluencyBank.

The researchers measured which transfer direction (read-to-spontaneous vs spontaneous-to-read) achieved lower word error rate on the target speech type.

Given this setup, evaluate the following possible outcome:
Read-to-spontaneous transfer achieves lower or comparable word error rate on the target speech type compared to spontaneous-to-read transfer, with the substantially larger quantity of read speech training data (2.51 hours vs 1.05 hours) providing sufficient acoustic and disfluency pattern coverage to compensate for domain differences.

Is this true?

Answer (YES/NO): NO